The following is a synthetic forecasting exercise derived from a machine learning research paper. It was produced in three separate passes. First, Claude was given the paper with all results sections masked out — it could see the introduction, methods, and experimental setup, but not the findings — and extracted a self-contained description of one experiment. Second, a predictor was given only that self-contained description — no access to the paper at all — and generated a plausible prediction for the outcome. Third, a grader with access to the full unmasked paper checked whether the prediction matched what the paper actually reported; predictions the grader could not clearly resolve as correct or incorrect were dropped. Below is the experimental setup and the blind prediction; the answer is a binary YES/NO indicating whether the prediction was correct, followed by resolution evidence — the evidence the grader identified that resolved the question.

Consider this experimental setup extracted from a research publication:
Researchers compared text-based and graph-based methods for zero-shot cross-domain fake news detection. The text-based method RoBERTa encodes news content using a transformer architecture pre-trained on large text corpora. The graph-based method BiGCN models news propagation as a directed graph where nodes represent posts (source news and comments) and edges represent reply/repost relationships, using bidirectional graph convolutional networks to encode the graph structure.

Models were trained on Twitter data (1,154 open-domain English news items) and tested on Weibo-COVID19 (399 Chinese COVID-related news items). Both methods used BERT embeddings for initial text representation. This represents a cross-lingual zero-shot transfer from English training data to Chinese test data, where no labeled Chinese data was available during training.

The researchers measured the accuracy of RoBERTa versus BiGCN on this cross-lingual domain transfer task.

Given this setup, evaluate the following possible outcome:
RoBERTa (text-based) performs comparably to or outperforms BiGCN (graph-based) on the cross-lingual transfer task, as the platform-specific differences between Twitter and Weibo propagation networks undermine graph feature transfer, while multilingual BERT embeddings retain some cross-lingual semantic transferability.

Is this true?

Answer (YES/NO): YES